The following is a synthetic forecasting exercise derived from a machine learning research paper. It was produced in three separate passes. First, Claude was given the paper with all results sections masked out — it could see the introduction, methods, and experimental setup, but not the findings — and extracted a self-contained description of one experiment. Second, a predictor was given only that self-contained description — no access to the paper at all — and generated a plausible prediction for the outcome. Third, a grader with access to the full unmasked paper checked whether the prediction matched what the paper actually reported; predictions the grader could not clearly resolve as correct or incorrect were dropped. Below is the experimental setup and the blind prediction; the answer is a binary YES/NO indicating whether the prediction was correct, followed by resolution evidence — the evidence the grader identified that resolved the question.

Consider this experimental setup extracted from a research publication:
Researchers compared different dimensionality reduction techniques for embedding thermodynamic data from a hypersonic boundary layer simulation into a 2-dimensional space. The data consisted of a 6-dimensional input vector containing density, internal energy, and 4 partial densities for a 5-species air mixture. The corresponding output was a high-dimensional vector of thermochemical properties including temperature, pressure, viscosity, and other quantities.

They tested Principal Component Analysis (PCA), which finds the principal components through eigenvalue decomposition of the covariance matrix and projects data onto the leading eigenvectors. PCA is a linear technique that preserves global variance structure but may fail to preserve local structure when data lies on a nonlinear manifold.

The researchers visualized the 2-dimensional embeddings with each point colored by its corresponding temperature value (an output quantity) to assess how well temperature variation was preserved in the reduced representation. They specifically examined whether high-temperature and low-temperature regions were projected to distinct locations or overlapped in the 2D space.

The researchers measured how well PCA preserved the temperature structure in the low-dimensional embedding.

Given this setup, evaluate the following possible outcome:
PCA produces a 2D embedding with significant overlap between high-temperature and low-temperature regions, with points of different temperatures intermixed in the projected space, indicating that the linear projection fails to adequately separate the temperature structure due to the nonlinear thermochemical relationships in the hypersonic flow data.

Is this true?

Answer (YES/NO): YES